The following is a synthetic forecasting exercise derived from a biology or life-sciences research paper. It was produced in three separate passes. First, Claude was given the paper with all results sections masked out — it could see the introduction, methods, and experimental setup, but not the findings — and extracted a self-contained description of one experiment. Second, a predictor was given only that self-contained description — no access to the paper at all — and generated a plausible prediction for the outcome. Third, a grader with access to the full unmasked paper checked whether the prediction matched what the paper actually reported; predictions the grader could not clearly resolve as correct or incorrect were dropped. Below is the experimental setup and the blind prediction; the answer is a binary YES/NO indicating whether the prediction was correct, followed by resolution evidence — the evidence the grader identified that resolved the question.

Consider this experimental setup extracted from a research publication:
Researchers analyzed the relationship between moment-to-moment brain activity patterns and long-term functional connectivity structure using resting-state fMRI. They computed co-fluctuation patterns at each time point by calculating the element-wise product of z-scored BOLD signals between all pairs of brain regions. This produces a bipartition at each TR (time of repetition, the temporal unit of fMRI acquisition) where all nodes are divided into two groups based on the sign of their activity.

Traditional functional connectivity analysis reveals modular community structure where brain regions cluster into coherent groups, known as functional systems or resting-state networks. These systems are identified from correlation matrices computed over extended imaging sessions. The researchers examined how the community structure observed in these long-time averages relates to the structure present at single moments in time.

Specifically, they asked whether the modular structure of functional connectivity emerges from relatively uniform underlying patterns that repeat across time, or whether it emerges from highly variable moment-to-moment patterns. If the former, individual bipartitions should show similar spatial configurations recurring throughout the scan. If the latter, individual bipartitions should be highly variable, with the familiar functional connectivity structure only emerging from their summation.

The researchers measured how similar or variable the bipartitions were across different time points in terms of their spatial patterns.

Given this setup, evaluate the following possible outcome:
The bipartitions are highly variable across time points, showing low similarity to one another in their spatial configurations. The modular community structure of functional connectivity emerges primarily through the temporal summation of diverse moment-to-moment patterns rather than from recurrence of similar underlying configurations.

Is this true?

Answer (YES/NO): YES